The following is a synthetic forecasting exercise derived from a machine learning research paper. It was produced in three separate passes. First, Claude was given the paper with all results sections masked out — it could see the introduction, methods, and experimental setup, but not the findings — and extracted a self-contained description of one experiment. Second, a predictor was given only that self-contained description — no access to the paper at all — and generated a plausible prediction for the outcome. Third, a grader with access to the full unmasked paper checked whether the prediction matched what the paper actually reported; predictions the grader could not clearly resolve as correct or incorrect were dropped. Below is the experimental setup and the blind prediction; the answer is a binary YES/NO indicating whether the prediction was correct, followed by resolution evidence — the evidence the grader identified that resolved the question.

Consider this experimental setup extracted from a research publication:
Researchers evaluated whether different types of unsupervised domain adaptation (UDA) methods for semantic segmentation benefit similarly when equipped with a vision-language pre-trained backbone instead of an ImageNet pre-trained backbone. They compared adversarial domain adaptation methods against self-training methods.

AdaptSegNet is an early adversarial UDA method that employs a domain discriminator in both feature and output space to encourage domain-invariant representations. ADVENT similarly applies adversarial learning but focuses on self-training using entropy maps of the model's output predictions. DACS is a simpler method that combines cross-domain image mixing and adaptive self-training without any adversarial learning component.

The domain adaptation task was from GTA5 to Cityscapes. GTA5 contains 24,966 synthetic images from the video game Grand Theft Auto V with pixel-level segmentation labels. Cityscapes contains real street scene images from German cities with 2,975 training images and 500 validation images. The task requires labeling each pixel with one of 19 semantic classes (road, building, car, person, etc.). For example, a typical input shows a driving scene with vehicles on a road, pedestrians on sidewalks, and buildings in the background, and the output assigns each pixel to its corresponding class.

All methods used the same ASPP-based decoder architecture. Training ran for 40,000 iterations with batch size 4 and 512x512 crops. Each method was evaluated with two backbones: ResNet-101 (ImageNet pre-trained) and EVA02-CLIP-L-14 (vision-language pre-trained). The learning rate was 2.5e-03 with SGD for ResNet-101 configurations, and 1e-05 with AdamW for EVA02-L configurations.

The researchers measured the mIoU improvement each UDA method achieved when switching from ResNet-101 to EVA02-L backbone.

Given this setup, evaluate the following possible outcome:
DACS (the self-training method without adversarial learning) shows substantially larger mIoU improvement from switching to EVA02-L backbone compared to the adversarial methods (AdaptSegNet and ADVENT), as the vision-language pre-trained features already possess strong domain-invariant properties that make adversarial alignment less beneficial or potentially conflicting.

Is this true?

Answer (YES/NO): NO